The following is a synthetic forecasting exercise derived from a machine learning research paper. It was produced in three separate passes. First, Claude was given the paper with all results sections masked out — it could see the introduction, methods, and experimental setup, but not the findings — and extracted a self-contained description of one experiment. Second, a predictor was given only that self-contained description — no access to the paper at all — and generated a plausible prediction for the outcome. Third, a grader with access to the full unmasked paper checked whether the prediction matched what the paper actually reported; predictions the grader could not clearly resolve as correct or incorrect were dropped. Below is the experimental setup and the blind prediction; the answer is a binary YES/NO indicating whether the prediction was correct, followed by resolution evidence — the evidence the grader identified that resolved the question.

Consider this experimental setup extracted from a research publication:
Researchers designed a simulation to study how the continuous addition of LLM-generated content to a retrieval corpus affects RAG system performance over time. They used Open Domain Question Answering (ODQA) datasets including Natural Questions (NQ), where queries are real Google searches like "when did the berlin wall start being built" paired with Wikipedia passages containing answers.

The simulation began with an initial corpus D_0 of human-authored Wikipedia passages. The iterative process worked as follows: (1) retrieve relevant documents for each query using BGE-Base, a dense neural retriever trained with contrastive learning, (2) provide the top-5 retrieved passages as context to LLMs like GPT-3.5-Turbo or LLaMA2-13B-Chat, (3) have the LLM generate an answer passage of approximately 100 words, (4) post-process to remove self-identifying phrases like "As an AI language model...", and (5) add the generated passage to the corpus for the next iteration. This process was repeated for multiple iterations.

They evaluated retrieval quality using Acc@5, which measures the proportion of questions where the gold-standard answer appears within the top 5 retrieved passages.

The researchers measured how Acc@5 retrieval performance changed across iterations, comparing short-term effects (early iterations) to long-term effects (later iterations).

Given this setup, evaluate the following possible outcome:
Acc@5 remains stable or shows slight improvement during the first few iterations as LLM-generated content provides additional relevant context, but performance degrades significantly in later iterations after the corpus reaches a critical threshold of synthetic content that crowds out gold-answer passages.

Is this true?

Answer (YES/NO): NO